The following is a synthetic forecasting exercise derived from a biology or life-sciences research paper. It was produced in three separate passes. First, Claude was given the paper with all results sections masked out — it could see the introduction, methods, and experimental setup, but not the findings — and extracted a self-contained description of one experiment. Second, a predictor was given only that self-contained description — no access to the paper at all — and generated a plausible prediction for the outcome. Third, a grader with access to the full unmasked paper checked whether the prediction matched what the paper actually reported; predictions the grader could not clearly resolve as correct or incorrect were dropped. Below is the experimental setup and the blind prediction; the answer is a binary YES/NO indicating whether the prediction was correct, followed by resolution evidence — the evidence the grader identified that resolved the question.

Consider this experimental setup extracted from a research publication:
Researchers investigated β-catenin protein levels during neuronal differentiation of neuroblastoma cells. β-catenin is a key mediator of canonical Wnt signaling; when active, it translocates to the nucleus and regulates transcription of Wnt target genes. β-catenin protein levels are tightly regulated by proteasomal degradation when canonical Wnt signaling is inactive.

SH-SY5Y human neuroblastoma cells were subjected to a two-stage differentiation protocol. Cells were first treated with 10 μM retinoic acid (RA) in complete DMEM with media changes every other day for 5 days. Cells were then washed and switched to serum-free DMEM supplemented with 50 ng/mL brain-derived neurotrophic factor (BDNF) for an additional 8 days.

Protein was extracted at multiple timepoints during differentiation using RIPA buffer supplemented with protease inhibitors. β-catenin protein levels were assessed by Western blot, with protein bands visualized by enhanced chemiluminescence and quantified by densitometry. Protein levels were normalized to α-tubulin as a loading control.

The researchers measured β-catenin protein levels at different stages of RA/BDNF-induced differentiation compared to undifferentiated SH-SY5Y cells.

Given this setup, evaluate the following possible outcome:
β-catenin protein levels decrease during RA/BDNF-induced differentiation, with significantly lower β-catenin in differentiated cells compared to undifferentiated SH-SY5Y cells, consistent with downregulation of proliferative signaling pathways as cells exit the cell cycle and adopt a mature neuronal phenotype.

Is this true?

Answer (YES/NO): YES